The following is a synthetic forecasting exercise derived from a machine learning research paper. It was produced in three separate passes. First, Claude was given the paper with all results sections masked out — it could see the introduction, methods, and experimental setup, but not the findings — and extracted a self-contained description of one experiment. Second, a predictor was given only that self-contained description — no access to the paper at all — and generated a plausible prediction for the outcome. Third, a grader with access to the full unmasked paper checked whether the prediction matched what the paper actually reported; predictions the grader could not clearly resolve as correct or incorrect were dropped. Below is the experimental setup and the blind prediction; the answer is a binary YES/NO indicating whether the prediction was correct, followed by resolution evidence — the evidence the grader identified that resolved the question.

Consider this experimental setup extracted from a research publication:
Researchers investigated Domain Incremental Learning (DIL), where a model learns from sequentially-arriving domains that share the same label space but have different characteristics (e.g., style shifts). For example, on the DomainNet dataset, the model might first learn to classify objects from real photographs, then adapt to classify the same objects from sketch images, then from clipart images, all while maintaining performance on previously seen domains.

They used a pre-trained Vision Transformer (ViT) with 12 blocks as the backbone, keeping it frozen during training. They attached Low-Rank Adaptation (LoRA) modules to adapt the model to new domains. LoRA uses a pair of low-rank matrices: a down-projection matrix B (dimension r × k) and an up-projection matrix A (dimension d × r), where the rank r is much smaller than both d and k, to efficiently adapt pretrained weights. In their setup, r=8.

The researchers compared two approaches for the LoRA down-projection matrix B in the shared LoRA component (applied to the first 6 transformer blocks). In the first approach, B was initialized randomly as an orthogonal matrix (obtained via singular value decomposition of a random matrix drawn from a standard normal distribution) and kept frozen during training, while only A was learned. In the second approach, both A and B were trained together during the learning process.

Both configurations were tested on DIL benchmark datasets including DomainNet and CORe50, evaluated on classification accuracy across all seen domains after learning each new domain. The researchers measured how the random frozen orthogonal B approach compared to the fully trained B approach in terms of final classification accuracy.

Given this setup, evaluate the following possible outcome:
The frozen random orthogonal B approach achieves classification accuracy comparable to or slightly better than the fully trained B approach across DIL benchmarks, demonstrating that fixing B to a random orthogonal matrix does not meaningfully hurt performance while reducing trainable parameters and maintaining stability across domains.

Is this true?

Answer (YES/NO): YES